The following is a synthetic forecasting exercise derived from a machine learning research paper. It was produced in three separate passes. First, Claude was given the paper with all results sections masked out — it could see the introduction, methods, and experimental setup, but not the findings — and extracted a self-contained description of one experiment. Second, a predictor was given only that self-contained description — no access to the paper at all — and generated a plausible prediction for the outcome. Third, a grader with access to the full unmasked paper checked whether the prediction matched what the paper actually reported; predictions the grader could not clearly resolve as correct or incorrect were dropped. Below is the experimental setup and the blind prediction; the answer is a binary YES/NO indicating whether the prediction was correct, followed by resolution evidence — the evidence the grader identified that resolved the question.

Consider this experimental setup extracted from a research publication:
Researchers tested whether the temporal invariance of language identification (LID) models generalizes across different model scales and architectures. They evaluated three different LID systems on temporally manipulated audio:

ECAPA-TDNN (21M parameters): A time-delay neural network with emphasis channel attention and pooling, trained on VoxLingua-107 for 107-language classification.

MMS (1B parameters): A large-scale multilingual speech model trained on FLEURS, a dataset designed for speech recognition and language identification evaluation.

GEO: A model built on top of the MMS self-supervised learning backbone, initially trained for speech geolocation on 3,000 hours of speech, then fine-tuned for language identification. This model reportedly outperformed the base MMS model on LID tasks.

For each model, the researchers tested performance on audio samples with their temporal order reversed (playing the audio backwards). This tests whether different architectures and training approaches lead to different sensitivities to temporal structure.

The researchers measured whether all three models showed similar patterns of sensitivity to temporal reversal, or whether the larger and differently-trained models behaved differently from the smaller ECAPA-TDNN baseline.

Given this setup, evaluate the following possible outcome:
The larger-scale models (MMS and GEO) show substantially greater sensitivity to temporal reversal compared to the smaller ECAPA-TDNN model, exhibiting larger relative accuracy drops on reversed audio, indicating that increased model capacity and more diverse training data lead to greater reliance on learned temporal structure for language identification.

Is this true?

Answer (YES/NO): NO